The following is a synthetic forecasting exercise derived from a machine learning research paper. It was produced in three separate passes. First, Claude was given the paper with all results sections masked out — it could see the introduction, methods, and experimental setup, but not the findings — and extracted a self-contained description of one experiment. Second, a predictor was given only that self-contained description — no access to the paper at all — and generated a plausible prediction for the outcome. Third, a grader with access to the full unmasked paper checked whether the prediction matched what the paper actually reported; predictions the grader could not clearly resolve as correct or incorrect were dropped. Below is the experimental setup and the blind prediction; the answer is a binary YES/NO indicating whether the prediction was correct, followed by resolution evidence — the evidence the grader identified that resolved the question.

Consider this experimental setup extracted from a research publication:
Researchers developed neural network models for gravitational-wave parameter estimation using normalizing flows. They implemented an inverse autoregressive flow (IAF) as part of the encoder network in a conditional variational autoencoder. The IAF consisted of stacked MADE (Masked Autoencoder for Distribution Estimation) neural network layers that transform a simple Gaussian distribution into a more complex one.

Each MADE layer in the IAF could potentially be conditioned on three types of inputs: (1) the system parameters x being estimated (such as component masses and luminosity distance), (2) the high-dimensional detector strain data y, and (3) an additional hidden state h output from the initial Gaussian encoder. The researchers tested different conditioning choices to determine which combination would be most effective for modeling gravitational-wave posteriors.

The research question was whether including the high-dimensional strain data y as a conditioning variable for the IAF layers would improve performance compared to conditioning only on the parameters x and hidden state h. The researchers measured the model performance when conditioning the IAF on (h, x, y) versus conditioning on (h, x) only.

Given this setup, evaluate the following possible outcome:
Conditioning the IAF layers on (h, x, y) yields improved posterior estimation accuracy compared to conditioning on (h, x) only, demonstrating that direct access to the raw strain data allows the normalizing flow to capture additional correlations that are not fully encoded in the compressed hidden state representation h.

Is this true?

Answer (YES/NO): NO